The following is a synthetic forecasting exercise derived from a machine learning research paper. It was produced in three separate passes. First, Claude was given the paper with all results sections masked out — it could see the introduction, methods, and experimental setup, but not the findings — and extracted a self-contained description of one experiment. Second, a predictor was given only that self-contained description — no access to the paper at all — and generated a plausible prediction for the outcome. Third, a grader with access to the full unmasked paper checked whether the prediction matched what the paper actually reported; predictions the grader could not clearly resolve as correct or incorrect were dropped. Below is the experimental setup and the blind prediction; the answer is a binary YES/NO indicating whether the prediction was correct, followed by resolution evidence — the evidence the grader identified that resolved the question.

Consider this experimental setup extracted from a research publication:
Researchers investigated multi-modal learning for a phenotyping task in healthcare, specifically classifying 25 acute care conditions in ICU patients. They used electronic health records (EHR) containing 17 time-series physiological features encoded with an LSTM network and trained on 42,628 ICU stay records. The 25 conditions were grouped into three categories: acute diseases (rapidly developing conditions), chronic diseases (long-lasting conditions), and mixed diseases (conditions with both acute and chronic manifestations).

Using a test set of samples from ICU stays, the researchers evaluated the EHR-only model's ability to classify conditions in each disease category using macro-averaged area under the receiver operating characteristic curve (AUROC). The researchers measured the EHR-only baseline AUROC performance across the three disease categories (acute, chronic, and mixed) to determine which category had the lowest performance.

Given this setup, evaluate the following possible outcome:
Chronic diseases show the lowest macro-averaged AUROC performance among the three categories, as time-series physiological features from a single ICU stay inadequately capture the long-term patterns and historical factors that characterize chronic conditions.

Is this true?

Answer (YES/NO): YES